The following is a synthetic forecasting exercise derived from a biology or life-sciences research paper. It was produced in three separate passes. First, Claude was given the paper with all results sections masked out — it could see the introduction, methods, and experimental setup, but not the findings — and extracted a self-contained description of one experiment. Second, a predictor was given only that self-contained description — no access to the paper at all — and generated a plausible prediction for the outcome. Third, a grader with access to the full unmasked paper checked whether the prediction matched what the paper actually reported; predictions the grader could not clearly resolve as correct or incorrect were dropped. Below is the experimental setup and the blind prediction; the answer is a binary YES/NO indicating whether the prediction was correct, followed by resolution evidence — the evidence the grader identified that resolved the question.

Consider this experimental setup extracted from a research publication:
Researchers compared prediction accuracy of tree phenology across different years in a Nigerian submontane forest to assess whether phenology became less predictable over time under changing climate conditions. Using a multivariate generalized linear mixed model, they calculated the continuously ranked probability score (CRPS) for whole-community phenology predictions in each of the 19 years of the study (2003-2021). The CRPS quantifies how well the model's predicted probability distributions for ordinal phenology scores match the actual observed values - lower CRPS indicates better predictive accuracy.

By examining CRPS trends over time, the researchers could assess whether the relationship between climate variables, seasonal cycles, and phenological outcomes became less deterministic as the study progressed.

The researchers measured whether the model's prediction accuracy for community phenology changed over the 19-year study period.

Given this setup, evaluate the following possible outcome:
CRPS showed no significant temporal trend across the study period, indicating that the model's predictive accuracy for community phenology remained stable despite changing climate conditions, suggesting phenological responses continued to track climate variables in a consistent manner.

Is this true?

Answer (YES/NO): NO